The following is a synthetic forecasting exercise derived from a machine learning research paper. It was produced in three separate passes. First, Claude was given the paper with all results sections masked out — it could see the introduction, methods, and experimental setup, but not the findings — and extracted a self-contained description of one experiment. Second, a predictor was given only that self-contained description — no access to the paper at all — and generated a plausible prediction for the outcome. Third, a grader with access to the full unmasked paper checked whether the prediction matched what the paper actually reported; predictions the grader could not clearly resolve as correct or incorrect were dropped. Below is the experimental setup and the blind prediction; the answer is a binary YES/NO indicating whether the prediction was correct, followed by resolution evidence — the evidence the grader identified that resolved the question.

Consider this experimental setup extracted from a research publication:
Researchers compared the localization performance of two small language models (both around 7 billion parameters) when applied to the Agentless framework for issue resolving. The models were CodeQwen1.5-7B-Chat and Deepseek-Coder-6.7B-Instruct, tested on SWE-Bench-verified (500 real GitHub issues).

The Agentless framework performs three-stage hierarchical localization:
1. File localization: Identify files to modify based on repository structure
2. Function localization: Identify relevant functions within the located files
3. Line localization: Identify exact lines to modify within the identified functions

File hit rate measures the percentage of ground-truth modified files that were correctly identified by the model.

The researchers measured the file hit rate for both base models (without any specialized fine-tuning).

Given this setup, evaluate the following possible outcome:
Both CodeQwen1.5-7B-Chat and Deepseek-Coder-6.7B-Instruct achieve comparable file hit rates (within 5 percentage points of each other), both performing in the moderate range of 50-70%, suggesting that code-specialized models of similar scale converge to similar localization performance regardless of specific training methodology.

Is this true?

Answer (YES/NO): NO